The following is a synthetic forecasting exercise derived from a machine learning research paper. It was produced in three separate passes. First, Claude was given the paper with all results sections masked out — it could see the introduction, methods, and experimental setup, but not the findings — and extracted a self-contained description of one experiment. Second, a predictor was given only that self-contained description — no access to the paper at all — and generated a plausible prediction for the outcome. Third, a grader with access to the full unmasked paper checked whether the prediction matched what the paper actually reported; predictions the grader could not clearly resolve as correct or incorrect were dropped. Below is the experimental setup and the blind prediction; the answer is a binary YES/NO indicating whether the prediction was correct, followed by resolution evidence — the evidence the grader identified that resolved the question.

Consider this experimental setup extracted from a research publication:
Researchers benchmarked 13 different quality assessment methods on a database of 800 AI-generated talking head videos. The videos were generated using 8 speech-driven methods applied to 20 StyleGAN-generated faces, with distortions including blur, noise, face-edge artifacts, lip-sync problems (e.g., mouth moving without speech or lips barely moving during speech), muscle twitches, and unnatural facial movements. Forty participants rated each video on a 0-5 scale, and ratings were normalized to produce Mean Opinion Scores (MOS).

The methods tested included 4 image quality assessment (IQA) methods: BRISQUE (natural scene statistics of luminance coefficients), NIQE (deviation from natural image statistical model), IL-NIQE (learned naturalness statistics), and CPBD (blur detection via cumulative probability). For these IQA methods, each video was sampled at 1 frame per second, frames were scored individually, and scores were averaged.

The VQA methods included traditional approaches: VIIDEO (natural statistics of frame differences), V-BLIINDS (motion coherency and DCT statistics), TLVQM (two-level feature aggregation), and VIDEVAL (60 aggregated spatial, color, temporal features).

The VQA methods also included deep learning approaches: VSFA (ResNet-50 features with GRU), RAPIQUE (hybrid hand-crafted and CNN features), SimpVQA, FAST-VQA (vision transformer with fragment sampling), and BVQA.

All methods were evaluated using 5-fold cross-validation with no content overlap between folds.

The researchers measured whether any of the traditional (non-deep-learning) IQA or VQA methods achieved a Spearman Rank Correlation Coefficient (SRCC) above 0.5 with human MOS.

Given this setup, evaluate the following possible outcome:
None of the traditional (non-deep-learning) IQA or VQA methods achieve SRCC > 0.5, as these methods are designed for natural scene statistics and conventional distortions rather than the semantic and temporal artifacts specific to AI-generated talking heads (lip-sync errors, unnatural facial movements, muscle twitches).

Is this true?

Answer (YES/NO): YES